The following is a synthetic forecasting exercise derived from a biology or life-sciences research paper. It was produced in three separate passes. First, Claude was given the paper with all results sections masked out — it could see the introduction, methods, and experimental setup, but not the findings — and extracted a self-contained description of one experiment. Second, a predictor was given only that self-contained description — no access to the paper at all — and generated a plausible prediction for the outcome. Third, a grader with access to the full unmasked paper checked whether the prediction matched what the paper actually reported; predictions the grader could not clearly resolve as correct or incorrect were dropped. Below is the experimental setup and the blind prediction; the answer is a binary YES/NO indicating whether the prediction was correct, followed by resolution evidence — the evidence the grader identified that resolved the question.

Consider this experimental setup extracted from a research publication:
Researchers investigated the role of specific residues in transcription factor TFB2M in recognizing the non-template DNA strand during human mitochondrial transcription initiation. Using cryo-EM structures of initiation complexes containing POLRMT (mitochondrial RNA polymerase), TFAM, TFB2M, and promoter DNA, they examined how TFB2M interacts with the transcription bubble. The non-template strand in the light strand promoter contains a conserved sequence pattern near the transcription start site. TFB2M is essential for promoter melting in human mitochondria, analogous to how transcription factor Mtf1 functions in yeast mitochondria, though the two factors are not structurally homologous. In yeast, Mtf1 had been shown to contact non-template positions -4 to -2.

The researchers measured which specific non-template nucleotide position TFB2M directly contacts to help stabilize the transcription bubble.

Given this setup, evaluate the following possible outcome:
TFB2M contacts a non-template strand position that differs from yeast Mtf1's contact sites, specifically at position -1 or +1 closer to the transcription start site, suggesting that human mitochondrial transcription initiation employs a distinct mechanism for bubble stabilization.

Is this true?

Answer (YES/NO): YES